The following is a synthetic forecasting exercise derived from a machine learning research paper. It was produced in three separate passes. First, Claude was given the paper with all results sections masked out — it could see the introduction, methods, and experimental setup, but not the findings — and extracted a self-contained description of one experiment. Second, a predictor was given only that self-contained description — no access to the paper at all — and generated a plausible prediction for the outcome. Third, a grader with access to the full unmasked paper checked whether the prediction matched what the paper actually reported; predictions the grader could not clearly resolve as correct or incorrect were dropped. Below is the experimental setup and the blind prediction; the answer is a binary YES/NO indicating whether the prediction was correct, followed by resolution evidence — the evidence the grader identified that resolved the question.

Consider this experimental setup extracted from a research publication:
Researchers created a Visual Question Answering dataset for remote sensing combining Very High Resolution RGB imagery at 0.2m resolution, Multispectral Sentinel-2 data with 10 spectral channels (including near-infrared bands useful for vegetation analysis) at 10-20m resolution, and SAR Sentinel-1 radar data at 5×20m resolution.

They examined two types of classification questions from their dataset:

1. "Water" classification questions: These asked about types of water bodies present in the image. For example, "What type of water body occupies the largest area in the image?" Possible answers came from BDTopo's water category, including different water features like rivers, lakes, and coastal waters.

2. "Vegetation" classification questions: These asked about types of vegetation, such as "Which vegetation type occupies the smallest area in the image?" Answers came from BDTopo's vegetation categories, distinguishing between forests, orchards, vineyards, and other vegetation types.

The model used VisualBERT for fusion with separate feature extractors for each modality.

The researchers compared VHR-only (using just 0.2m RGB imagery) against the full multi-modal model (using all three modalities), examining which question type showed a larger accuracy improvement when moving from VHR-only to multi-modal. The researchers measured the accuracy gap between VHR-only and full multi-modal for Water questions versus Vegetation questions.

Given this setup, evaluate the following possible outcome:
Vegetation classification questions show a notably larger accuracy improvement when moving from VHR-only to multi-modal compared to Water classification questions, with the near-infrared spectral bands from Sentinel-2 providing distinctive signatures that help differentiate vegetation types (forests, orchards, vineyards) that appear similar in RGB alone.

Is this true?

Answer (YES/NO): NO